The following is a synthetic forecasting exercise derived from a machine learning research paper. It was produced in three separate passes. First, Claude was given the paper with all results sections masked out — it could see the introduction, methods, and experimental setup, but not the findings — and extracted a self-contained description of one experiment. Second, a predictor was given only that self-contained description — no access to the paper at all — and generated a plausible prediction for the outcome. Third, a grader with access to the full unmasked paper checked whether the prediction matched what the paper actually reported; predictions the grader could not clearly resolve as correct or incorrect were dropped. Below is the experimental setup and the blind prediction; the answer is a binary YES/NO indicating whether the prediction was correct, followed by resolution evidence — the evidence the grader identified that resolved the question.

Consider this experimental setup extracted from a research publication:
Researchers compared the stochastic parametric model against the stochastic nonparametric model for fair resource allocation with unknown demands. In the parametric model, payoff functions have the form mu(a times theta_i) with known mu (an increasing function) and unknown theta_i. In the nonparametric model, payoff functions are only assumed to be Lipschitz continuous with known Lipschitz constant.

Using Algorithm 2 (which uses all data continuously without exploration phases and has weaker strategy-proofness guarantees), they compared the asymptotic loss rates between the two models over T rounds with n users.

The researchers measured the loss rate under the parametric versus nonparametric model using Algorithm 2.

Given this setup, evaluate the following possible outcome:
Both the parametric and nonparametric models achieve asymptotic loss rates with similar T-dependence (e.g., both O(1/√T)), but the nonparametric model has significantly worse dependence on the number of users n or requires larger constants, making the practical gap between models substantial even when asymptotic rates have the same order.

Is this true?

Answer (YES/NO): NO